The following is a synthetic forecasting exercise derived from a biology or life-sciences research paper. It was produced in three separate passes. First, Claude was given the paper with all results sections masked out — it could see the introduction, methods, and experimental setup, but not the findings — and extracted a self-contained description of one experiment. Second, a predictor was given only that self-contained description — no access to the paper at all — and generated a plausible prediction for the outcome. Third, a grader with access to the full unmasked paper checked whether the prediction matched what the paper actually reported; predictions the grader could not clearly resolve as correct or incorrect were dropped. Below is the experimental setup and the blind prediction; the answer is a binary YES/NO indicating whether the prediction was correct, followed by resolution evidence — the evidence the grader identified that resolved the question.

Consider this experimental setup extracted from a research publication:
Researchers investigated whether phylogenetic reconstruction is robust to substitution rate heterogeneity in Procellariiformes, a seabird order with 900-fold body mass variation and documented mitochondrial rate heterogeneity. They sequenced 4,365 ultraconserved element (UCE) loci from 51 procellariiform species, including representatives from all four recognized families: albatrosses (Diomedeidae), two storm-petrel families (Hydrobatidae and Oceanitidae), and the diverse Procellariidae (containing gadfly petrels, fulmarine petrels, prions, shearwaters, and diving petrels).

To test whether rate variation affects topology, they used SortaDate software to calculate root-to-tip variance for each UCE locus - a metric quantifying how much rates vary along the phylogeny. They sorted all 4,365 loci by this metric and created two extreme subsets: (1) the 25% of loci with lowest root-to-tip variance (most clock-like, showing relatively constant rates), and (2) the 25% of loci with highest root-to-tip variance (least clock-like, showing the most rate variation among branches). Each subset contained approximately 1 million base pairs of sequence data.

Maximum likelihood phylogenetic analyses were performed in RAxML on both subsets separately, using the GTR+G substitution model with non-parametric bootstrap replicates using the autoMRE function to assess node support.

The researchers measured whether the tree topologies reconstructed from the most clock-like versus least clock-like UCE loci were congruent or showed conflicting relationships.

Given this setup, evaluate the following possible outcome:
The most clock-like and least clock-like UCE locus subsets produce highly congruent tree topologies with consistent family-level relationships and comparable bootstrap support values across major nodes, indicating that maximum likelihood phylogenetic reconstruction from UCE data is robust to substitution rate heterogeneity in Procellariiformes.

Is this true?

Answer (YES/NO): NO